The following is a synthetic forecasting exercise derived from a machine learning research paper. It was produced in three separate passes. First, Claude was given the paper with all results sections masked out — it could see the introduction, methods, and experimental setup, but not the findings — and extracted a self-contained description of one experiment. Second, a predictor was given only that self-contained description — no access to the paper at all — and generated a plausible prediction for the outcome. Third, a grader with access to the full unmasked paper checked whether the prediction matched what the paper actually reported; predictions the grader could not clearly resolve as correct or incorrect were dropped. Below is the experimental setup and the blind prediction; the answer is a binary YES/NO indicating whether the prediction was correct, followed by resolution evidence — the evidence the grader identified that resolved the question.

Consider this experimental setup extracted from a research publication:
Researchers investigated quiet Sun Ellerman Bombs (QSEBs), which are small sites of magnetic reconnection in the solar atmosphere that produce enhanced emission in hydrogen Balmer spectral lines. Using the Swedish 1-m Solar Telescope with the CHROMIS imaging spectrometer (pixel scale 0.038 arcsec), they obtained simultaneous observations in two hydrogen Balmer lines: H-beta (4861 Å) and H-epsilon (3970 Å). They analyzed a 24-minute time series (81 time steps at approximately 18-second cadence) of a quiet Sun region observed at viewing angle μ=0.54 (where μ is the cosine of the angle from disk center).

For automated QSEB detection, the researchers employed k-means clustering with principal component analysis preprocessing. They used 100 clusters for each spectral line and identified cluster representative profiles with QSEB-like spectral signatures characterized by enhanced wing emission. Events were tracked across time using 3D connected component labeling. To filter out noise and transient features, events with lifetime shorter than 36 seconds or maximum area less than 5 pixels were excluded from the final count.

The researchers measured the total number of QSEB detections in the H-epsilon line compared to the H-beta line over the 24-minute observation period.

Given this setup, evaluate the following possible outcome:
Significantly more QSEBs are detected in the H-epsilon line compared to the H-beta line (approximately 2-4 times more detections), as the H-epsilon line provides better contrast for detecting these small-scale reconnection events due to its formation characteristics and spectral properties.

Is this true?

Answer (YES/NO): NO